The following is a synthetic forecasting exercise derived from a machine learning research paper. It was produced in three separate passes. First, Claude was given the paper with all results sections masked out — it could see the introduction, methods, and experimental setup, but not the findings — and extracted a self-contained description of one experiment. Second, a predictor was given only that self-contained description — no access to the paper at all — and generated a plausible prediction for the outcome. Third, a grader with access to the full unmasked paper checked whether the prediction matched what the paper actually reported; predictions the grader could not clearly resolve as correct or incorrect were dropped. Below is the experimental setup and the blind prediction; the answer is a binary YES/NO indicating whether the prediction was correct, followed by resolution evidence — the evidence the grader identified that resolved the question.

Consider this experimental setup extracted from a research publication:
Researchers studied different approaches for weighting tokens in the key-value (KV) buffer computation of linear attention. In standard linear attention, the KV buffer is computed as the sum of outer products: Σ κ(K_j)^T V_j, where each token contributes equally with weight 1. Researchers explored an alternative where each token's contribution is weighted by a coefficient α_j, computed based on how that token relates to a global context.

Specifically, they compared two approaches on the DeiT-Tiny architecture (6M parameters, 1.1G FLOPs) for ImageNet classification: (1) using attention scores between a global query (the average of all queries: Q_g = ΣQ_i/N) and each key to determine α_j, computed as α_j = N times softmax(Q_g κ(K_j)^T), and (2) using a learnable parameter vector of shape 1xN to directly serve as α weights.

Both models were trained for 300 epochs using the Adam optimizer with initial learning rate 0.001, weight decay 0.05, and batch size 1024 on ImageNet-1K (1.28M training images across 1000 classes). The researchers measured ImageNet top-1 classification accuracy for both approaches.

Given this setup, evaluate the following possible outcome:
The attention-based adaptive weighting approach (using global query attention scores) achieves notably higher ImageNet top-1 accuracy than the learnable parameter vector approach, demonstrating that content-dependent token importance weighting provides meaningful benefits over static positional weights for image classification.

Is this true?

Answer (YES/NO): YES